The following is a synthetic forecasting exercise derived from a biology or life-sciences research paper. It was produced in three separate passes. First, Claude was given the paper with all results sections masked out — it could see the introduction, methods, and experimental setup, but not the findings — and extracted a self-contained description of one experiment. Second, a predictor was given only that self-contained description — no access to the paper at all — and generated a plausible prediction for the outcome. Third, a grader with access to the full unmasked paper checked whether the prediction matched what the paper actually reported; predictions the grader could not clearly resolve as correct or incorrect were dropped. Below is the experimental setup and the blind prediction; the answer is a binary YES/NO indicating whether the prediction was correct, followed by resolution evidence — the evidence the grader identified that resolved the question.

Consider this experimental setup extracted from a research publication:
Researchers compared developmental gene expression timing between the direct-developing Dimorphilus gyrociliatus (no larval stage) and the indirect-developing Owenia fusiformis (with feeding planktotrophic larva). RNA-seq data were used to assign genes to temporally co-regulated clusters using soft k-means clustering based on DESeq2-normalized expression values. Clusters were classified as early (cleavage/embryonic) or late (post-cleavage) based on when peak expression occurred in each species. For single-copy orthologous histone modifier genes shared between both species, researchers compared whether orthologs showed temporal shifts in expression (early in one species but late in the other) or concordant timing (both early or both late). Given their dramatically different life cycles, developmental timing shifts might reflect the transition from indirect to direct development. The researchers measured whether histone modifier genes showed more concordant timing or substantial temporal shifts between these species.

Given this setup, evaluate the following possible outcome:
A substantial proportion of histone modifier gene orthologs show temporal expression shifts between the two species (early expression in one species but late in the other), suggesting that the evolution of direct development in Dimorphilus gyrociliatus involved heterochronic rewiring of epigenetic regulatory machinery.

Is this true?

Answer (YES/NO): YES